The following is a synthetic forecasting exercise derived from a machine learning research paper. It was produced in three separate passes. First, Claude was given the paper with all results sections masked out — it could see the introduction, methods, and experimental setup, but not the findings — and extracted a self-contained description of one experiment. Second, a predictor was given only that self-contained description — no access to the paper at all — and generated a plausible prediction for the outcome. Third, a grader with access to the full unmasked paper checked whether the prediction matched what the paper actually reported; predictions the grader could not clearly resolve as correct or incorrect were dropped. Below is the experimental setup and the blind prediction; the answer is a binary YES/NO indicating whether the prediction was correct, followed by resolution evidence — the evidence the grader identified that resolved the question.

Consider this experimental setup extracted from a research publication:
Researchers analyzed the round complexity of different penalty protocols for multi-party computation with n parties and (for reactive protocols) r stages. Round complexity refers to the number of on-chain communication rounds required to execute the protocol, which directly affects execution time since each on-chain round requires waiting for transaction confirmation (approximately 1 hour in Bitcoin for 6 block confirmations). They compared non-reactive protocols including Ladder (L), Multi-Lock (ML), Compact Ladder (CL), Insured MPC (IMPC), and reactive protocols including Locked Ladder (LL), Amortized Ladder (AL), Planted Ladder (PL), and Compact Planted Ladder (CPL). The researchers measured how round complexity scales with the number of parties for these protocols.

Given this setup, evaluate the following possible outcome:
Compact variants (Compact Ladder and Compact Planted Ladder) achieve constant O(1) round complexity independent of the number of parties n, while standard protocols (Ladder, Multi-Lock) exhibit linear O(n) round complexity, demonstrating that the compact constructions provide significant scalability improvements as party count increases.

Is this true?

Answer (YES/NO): NO